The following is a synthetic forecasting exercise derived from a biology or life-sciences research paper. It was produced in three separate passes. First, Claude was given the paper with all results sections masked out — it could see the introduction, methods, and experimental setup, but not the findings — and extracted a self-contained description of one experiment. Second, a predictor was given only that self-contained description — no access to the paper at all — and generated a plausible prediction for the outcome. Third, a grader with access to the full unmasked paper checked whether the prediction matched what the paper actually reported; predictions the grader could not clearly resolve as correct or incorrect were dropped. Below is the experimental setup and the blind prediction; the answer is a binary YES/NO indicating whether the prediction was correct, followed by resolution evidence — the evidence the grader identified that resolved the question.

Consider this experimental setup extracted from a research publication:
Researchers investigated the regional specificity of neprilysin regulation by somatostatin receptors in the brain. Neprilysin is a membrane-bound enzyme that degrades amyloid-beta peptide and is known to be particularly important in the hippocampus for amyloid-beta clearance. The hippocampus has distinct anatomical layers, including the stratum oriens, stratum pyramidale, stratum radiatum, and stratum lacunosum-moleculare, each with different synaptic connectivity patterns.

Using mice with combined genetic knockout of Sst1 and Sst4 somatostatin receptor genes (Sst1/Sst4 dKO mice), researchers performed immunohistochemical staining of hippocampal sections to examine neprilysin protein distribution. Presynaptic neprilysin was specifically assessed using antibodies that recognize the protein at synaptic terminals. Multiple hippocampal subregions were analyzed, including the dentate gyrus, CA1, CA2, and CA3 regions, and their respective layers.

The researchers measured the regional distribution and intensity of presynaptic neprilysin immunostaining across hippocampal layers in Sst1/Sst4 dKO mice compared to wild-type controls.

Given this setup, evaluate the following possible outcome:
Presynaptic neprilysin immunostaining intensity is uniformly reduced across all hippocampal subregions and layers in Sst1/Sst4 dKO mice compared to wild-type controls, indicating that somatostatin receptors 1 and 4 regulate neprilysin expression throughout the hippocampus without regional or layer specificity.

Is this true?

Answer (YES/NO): NO